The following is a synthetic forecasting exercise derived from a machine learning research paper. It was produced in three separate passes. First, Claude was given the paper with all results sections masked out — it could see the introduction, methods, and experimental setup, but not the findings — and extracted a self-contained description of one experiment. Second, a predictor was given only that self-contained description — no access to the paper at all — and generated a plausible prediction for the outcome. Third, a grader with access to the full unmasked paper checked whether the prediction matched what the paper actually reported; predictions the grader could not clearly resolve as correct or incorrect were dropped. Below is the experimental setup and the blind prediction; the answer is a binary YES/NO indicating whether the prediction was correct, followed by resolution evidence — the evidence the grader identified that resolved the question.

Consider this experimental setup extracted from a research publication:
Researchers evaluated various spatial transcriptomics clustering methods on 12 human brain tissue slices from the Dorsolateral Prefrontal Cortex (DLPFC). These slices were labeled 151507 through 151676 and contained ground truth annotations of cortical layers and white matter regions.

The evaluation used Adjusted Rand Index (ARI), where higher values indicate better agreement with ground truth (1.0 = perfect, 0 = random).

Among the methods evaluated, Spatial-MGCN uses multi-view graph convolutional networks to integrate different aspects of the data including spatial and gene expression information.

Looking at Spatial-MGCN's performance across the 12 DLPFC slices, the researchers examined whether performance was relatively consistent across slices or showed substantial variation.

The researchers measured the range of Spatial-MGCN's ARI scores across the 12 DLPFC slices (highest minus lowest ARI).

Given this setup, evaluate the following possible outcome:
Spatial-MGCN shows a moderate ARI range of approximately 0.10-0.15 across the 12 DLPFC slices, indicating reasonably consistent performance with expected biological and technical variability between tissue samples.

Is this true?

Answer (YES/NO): NO